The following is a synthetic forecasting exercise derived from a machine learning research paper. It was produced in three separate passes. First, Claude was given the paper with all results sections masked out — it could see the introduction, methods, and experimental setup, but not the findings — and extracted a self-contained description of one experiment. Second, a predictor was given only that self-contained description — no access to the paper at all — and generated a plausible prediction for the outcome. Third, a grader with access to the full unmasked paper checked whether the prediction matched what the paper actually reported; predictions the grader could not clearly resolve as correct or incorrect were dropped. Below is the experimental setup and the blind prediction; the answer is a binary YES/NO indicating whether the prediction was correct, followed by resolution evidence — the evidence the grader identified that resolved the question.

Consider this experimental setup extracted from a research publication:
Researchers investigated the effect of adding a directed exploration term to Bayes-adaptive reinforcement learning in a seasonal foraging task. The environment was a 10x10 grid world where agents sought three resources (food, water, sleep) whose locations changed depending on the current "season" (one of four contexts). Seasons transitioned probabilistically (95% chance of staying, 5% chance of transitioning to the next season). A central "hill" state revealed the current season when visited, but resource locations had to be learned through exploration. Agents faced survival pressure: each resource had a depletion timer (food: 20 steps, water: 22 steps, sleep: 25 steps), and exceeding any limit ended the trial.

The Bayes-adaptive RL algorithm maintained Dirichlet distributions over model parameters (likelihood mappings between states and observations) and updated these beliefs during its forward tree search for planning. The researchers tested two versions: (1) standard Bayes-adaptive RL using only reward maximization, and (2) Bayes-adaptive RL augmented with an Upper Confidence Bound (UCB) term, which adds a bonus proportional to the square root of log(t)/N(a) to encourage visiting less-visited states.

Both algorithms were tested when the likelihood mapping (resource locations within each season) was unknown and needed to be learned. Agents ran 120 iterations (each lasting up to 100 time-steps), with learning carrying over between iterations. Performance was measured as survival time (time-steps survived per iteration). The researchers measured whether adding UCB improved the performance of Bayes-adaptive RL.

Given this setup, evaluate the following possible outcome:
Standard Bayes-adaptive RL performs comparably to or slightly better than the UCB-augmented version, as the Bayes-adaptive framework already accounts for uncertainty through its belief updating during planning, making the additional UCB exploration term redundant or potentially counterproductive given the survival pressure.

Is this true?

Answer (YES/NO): YES